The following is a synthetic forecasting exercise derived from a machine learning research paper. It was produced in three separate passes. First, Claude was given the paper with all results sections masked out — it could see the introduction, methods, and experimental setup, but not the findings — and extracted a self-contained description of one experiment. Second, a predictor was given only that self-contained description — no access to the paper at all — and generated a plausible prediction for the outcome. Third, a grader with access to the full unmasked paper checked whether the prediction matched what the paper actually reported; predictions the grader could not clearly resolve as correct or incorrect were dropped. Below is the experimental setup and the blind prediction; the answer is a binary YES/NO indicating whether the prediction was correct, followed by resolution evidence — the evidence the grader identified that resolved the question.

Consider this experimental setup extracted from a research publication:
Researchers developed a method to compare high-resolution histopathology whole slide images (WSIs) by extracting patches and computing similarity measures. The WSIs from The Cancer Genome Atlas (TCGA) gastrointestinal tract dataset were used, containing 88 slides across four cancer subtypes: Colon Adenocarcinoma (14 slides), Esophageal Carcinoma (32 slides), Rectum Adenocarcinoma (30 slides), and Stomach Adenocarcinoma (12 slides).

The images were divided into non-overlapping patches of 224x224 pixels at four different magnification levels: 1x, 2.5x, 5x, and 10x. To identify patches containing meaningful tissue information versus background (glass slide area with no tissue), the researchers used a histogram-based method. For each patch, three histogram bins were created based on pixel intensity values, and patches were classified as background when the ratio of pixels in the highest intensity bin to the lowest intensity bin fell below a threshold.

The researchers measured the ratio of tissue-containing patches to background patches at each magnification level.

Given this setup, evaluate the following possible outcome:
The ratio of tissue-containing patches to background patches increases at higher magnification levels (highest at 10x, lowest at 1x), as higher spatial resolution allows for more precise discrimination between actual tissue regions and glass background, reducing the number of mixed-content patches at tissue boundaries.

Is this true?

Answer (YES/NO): NO